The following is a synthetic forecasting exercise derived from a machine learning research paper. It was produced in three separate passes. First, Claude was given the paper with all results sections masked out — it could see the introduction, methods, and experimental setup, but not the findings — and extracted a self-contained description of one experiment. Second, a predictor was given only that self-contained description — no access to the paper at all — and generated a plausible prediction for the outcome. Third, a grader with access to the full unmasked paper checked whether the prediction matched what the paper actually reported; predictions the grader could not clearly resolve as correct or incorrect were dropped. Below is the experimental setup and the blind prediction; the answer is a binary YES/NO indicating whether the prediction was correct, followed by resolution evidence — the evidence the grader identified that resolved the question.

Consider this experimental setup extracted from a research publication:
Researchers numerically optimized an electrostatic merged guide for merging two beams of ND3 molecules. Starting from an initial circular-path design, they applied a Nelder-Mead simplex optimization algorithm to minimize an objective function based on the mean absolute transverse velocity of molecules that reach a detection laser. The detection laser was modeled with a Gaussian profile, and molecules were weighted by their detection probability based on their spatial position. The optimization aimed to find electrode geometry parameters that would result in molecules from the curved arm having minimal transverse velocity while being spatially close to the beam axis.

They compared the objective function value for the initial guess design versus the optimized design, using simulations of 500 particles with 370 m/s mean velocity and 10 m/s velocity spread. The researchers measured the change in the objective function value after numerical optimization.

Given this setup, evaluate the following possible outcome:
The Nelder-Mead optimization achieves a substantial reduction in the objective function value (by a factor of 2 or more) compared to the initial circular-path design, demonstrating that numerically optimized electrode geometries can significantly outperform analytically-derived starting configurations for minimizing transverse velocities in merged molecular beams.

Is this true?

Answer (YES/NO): YES